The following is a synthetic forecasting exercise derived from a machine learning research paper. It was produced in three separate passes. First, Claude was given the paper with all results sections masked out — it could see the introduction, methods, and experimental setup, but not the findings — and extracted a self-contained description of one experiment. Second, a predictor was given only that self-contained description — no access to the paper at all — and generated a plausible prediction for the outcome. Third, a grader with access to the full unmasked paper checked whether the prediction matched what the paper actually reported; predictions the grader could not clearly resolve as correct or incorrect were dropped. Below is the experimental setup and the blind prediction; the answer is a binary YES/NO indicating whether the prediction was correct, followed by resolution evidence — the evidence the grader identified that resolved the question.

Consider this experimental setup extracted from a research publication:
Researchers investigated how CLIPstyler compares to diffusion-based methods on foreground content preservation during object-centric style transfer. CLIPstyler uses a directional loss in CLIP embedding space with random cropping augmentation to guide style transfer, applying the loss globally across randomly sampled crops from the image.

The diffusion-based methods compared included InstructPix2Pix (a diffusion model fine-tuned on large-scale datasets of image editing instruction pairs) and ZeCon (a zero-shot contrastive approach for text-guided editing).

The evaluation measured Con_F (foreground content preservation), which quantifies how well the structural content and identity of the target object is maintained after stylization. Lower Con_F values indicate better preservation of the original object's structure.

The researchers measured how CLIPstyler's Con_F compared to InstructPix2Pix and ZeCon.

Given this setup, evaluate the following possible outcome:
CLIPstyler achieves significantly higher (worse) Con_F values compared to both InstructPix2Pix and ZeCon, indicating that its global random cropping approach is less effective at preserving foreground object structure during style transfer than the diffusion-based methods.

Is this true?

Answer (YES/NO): NO